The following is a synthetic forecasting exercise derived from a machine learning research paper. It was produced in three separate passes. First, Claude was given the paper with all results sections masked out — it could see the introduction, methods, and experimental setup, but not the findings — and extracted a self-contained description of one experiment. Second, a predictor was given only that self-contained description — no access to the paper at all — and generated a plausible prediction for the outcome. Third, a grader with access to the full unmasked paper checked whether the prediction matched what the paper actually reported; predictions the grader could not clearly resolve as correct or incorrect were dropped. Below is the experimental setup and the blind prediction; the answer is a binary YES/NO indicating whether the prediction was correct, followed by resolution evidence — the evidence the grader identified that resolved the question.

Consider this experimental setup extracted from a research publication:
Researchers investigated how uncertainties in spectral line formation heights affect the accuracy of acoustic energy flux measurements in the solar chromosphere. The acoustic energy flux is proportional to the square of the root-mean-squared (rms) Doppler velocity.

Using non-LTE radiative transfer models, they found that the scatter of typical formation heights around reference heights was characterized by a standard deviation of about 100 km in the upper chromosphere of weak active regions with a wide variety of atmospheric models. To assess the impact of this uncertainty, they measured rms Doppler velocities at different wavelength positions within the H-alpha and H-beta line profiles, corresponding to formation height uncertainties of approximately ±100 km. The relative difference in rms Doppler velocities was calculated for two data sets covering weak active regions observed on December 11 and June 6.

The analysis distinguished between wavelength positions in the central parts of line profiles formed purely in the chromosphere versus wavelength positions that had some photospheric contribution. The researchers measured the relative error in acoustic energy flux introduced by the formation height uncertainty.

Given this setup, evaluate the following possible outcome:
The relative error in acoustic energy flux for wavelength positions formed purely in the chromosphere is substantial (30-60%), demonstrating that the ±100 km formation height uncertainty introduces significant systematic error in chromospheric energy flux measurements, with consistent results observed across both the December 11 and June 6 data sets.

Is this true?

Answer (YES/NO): NO